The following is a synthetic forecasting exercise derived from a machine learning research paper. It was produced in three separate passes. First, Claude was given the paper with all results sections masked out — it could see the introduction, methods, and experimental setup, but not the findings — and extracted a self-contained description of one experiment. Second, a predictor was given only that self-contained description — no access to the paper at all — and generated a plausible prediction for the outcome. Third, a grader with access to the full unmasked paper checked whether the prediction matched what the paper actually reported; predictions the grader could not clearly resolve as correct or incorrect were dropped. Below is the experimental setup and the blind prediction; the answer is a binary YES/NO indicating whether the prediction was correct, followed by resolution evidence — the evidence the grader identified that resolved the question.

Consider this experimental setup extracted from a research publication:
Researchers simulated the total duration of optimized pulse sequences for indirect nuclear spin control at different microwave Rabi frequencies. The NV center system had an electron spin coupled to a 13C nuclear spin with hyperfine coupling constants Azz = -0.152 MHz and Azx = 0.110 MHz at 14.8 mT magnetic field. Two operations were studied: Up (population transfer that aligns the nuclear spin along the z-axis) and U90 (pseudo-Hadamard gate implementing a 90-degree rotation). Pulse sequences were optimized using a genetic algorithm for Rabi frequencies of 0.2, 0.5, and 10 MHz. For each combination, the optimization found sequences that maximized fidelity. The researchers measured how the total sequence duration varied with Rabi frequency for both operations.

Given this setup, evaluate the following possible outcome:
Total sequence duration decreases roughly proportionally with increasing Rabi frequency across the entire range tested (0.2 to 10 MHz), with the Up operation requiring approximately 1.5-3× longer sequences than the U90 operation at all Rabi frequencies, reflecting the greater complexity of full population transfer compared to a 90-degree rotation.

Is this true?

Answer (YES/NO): NO